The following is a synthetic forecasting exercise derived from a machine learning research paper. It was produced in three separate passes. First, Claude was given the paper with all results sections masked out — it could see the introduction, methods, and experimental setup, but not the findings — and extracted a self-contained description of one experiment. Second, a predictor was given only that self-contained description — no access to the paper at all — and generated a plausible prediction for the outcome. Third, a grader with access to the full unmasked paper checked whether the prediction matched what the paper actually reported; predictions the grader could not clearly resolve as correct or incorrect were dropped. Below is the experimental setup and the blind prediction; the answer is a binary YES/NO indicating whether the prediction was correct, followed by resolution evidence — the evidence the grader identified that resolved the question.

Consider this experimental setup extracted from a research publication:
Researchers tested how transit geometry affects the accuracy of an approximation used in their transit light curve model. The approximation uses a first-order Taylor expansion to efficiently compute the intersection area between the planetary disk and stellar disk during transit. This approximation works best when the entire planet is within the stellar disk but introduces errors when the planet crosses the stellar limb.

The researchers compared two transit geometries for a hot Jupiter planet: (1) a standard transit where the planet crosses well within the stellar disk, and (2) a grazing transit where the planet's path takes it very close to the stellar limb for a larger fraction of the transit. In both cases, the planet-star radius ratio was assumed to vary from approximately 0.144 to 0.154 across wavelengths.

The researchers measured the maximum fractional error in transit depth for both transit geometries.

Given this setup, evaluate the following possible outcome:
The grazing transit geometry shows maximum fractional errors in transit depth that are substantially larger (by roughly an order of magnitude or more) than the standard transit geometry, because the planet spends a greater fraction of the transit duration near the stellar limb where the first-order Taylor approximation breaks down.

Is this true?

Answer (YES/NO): YES